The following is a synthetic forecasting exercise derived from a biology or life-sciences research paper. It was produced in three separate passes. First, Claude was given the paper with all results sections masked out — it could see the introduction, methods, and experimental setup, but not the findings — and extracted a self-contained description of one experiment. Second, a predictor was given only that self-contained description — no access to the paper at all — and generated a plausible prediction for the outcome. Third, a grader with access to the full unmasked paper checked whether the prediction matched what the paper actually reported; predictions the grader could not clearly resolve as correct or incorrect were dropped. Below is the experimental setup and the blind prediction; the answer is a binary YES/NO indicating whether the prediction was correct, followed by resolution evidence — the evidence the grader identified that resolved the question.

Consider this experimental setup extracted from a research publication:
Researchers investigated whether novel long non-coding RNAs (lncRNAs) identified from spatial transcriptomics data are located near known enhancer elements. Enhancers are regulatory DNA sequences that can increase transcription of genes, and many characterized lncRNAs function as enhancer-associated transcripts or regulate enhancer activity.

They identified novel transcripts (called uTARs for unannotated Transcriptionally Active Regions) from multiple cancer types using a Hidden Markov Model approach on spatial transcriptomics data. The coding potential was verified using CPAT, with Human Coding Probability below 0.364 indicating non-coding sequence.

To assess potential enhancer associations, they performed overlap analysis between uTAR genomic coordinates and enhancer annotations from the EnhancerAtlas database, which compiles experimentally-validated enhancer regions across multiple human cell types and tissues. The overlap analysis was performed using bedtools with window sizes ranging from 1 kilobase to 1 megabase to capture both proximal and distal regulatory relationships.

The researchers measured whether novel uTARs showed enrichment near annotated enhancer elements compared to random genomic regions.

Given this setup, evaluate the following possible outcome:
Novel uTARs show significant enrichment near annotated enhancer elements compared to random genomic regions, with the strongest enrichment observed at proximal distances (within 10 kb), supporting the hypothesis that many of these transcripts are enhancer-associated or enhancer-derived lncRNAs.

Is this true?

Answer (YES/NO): NO